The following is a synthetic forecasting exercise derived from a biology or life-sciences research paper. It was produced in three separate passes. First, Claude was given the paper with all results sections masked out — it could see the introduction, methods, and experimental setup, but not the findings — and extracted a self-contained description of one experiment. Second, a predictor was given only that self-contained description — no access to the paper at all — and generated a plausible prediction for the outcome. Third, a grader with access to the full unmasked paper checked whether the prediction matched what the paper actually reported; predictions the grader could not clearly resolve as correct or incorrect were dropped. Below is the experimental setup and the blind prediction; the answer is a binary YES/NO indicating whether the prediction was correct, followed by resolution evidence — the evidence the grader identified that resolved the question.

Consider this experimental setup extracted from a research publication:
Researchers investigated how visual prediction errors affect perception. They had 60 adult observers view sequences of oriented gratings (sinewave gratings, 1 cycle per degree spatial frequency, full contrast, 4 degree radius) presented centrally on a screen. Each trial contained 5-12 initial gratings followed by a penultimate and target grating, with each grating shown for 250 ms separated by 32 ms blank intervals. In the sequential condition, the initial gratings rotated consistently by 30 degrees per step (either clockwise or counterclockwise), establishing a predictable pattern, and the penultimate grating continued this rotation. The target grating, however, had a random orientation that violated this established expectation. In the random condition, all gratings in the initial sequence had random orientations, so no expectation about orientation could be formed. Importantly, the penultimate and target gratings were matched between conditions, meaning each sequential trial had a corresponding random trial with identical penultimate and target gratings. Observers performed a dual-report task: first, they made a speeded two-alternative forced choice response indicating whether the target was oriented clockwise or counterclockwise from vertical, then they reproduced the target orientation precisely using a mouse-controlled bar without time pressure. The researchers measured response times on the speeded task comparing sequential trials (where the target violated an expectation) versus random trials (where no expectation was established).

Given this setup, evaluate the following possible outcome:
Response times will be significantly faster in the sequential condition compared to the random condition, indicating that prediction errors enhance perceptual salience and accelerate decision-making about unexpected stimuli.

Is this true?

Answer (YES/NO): YES